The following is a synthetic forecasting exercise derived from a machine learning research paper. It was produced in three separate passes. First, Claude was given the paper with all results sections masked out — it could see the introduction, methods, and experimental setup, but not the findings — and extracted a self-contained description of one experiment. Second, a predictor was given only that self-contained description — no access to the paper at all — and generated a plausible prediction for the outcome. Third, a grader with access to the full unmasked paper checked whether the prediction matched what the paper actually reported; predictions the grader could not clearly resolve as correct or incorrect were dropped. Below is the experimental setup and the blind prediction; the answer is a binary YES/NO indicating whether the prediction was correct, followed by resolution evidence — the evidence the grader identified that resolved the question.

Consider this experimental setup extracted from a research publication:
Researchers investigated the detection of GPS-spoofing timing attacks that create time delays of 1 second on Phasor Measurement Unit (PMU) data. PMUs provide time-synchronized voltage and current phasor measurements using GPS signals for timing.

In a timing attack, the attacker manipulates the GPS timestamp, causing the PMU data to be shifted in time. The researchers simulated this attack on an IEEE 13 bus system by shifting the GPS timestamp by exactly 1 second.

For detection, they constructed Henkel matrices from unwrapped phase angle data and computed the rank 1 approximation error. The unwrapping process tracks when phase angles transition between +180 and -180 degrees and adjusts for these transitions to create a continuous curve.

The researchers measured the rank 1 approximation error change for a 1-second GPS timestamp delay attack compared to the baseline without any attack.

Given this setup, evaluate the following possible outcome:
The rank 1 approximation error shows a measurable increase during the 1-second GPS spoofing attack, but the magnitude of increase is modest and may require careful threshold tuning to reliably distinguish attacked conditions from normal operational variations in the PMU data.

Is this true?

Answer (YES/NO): NO